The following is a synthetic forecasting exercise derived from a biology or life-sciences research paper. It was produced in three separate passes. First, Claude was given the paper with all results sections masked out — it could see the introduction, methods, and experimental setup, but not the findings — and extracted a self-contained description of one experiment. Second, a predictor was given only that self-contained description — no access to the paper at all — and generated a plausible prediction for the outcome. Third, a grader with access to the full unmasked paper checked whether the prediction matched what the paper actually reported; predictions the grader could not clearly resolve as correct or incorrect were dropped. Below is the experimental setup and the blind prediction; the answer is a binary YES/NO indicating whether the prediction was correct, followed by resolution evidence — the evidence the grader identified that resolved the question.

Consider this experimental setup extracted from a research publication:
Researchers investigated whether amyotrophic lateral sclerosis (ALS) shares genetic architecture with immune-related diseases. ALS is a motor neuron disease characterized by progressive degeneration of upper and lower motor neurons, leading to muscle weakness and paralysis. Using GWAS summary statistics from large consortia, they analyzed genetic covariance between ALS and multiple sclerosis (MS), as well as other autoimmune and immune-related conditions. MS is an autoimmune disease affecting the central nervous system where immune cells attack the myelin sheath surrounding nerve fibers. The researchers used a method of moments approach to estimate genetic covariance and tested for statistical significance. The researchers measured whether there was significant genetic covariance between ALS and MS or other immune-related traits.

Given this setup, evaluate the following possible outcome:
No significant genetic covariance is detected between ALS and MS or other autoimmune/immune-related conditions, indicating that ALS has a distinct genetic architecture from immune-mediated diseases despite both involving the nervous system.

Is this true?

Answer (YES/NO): NO